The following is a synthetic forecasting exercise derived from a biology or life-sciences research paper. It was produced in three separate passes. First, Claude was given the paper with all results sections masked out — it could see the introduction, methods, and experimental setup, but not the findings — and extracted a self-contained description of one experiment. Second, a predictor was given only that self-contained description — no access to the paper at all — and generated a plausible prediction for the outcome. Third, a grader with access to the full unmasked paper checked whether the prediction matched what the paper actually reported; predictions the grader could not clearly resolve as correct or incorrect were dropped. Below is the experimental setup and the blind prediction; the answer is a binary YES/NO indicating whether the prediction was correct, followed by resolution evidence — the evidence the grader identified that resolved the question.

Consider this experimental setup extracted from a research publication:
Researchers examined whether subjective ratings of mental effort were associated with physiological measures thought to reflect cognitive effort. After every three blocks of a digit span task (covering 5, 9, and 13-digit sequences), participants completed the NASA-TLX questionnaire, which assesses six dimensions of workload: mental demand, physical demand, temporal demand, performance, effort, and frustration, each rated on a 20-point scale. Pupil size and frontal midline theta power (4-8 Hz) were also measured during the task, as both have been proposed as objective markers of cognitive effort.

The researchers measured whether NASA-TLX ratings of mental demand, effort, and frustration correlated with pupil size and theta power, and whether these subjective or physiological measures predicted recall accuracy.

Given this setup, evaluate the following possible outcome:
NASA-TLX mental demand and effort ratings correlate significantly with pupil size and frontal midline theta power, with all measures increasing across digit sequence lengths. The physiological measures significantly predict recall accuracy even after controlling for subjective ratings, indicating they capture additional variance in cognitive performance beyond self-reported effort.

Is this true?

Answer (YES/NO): NO